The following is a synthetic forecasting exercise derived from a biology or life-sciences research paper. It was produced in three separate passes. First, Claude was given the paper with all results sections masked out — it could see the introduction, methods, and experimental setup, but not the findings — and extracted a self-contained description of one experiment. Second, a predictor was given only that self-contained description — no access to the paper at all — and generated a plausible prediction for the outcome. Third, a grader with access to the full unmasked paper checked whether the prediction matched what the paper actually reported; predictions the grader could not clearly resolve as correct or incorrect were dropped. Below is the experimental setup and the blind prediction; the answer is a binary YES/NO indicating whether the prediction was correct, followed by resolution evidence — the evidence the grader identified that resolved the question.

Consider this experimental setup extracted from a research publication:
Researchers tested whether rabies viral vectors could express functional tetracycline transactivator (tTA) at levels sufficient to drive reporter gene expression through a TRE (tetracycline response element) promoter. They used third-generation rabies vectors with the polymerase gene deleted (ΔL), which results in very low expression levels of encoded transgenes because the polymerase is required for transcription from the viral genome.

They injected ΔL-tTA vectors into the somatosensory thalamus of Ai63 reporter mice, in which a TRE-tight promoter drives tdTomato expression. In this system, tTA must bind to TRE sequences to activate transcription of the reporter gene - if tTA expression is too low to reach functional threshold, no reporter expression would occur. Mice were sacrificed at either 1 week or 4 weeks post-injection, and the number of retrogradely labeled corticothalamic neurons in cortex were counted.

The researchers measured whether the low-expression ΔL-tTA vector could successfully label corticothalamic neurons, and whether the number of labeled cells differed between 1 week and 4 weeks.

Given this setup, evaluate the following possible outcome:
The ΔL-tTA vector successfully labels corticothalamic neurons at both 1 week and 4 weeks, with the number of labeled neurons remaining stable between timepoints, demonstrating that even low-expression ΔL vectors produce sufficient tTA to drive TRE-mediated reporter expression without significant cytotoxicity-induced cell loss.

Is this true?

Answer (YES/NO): YES